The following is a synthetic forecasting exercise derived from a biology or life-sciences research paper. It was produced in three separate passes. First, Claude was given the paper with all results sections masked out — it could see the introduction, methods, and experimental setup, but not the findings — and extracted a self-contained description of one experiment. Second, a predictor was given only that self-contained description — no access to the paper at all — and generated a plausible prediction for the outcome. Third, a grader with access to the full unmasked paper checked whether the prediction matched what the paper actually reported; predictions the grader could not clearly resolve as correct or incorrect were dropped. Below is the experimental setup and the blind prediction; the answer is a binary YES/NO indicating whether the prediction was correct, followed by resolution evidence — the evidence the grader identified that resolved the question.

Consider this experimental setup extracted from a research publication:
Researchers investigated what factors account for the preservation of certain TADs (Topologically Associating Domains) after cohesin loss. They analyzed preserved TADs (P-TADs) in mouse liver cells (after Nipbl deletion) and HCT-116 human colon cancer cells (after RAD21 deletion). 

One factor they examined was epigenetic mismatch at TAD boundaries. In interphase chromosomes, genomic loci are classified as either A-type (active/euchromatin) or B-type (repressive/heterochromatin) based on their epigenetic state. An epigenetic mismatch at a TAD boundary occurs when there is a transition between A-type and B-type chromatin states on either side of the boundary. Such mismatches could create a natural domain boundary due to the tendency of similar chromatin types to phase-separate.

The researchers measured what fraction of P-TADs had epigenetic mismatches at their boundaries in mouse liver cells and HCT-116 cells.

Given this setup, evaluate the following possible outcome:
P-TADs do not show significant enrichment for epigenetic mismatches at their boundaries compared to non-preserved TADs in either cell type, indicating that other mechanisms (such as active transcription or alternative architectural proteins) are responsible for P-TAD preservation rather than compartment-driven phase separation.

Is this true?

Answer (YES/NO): NO